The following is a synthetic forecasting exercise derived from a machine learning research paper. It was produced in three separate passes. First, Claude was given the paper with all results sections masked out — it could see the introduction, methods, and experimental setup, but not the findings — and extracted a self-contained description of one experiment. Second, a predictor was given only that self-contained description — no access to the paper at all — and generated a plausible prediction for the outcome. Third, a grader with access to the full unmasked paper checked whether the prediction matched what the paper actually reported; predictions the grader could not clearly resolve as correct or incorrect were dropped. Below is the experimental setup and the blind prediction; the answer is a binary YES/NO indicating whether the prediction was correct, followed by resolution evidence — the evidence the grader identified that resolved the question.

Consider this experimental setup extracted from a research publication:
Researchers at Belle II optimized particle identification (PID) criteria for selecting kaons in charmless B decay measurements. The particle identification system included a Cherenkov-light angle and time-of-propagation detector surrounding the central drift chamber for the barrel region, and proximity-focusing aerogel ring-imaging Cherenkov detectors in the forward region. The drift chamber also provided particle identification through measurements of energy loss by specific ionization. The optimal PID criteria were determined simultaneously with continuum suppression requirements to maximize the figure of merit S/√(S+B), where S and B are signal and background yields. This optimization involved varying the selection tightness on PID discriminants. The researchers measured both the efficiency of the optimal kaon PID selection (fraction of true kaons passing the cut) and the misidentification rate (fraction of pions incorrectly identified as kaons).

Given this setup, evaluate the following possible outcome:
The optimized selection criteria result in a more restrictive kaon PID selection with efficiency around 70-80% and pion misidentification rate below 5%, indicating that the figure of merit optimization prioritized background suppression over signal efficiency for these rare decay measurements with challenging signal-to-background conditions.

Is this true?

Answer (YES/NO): NO